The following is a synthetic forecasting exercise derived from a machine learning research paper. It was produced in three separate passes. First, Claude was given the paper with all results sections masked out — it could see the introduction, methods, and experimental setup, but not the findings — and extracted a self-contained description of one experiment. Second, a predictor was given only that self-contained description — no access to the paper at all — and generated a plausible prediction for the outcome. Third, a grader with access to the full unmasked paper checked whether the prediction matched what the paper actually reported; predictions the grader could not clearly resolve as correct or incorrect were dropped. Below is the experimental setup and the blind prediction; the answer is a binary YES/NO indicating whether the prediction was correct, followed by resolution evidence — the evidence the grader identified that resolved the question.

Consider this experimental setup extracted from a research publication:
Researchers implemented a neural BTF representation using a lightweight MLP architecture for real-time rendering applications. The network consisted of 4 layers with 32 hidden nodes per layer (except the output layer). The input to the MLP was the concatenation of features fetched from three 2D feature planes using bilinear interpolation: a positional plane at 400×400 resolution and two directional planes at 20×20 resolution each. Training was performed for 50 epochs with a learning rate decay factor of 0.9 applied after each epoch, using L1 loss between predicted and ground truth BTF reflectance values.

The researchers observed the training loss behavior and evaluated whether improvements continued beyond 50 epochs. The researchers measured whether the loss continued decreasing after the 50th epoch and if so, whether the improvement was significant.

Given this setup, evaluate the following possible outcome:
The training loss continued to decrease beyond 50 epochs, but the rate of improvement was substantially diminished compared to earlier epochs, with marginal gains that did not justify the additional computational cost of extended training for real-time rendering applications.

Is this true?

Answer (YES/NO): YES